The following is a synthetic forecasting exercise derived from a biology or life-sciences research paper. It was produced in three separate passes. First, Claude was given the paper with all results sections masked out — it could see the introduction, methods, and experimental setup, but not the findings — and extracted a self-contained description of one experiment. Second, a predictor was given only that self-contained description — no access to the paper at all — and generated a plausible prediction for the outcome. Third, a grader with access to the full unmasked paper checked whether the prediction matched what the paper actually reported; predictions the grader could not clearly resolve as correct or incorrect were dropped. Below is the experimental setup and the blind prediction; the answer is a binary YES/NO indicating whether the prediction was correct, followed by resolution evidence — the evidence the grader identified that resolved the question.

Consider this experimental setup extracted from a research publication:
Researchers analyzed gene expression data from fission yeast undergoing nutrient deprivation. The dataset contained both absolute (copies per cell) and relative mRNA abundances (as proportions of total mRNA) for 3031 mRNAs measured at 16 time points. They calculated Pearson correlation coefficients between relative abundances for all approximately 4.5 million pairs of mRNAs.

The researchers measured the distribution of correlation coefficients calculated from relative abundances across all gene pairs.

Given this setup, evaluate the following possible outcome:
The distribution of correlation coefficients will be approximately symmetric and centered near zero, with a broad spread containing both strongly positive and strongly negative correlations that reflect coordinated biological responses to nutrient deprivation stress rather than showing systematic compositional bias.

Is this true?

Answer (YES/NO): NO